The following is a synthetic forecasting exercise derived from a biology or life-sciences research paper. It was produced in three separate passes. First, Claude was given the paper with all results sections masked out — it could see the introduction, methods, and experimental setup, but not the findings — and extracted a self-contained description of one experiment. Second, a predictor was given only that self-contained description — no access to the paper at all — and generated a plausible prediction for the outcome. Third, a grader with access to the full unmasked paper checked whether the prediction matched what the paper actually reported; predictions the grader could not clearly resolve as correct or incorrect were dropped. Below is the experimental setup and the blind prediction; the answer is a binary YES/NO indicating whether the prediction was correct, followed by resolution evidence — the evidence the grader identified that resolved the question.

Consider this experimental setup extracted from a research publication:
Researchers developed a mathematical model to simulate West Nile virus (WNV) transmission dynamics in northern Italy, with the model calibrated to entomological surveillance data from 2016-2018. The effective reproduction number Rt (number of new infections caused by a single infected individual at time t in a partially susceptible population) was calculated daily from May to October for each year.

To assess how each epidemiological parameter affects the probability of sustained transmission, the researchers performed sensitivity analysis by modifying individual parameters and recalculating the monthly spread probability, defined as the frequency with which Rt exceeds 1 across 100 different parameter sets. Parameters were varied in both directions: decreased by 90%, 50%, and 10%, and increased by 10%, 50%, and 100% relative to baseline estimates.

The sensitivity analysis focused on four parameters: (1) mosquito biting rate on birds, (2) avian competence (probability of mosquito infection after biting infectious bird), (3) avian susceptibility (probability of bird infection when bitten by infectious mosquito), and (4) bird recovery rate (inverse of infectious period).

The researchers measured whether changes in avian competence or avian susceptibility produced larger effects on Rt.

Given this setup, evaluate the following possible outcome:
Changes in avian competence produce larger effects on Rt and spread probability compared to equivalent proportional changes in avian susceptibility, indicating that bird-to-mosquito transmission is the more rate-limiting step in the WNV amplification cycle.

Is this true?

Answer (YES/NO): NO